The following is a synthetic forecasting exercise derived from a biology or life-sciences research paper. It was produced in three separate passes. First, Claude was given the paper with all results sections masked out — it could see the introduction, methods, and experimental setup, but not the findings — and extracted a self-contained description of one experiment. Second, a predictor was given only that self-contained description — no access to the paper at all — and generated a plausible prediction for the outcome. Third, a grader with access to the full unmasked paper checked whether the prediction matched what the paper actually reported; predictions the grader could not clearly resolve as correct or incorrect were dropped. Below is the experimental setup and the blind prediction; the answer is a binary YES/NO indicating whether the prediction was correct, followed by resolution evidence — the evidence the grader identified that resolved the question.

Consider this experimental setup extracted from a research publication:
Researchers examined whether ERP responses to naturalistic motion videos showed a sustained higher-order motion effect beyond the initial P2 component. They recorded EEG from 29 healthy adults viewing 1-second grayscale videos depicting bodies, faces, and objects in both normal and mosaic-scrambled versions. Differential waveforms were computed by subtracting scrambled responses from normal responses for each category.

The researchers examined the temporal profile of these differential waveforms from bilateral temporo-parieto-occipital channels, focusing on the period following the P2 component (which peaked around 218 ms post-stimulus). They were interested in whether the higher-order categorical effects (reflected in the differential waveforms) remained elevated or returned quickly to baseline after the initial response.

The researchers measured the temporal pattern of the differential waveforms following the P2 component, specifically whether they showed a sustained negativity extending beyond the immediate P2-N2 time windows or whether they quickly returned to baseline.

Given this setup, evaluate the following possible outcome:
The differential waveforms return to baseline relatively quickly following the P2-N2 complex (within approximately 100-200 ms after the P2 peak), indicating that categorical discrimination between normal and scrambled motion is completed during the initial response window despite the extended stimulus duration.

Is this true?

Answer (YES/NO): NO